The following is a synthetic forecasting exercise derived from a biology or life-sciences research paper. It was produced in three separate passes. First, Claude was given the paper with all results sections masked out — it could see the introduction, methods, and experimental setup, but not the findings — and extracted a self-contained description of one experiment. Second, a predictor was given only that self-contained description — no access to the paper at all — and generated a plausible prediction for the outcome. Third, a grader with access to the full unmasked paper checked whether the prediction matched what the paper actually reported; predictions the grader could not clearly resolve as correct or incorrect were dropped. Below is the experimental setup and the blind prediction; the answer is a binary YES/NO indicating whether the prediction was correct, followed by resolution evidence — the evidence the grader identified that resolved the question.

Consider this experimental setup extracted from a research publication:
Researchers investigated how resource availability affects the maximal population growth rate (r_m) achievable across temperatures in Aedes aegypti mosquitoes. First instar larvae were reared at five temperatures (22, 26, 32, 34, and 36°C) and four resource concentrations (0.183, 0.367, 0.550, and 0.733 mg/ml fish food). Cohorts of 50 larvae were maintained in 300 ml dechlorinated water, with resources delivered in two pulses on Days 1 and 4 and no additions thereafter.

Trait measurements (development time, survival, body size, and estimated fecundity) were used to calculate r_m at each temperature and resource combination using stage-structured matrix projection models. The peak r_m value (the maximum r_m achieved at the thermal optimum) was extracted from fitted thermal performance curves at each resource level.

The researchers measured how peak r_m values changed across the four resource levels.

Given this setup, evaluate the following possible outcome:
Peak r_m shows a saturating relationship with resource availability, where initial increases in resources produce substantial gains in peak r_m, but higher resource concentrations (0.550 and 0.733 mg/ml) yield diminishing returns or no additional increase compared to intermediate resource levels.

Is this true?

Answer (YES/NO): YES